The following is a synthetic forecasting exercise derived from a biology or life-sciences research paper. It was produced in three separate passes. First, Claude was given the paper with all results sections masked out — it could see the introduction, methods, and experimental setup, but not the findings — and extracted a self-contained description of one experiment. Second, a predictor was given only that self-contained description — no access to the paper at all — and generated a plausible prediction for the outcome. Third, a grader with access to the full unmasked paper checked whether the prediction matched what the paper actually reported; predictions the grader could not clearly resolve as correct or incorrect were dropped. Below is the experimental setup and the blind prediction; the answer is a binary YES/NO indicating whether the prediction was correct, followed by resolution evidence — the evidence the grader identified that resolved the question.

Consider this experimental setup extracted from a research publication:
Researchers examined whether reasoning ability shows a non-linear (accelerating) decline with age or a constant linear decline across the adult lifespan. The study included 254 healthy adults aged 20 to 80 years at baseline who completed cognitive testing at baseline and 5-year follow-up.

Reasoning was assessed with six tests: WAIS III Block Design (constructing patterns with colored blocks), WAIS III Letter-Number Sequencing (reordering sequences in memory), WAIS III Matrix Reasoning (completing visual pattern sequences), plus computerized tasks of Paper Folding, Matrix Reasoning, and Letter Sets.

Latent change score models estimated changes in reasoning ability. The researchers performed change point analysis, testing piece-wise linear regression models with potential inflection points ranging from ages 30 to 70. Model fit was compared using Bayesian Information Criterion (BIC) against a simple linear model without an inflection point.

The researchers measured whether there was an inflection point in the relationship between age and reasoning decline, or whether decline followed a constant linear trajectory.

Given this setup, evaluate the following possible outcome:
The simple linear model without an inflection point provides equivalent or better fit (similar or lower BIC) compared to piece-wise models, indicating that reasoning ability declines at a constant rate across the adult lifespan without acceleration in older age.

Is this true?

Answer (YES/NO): NO